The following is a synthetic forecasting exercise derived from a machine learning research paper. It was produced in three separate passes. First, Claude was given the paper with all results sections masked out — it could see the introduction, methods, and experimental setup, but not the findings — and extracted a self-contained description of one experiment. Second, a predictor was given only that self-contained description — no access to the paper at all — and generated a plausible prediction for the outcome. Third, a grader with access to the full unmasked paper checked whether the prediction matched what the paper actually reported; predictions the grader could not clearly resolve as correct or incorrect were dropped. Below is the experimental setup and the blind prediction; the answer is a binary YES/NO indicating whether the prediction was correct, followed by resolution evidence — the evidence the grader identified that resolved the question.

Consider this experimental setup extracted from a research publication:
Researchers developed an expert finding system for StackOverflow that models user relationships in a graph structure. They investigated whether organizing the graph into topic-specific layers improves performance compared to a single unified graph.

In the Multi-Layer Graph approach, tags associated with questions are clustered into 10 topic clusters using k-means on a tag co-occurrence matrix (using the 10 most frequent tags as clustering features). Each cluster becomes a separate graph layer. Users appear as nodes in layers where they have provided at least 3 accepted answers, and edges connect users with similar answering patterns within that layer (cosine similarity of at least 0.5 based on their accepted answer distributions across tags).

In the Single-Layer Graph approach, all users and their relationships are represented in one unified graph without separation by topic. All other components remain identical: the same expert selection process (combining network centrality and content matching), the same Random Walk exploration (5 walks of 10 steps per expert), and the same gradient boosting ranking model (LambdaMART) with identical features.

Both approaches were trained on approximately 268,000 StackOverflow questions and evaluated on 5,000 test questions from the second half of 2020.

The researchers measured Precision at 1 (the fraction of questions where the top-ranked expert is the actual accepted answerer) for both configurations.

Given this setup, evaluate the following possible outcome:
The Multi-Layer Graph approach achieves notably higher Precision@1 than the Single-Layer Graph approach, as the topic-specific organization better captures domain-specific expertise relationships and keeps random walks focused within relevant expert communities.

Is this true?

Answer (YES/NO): YES